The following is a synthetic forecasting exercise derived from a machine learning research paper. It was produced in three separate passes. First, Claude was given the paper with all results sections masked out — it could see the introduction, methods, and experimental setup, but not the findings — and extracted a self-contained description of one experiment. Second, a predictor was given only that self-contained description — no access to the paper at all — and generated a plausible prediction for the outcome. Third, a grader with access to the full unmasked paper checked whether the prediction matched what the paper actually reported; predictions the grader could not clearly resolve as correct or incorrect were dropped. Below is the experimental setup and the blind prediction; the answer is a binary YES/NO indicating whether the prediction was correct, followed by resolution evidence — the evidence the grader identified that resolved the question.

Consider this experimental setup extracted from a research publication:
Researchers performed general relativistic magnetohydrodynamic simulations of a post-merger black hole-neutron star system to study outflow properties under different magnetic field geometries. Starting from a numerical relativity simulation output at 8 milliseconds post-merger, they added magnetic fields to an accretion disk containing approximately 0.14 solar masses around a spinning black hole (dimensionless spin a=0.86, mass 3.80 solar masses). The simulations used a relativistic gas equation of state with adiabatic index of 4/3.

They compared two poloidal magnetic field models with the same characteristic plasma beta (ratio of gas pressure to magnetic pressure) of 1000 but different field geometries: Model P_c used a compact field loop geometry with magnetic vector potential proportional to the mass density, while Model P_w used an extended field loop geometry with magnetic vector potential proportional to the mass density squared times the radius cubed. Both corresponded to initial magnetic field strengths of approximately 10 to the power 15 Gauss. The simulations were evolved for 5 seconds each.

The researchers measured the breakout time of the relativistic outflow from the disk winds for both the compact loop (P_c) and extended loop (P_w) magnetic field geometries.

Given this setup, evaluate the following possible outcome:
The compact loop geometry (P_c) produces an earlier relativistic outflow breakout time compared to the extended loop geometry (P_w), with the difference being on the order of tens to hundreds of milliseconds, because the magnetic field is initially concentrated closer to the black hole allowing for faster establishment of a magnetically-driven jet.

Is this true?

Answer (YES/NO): YES